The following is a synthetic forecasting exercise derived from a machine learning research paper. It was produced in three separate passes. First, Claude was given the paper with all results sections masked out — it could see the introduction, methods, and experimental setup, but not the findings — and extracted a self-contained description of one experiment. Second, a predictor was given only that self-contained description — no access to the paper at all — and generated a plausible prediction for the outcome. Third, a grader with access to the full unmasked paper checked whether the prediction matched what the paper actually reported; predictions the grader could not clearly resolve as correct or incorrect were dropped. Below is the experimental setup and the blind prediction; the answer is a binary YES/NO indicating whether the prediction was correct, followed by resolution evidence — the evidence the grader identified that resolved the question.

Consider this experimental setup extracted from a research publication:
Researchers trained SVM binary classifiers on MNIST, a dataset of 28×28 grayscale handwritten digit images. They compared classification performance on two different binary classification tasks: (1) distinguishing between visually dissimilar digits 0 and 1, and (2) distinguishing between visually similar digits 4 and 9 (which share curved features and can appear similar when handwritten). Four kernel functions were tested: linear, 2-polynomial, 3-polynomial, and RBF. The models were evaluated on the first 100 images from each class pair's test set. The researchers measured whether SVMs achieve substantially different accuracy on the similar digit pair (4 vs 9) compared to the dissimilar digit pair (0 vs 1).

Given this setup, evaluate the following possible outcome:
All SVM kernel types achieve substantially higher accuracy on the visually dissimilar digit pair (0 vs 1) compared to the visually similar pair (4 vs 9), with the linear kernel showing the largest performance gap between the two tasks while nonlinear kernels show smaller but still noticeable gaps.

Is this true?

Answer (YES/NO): NO